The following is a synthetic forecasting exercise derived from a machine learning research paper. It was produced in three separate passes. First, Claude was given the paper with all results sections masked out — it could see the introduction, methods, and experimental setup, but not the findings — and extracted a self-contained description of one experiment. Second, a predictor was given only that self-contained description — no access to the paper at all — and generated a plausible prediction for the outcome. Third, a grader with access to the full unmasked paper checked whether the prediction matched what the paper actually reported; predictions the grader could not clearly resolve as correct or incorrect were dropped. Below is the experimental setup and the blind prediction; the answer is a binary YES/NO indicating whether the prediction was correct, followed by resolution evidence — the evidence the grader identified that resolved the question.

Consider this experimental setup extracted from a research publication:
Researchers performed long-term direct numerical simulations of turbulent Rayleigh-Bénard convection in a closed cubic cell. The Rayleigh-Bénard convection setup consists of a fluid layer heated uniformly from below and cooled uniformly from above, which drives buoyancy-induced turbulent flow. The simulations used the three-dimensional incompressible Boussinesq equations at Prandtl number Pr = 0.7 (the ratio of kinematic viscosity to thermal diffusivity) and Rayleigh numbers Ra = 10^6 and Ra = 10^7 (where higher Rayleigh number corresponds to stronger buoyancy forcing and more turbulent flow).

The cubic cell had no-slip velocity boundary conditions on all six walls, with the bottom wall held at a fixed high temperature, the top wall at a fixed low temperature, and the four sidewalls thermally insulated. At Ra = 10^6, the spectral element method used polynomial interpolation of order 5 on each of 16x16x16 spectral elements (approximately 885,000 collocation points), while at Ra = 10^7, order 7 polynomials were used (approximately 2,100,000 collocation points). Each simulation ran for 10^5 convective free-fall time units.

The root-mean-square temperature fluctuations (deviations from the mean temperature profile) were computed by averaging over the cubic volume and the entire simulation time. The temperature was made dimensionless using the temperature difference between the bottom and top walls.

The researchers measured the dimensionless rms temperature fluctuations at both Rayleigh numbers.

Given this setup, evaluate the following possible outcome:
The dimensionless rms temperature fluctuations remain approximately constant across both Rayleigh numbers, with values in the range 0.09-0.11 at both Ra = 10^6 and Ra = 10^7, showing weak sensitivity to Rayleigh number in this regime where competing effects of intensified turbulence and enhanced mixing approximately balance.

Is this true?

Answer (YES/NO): NO